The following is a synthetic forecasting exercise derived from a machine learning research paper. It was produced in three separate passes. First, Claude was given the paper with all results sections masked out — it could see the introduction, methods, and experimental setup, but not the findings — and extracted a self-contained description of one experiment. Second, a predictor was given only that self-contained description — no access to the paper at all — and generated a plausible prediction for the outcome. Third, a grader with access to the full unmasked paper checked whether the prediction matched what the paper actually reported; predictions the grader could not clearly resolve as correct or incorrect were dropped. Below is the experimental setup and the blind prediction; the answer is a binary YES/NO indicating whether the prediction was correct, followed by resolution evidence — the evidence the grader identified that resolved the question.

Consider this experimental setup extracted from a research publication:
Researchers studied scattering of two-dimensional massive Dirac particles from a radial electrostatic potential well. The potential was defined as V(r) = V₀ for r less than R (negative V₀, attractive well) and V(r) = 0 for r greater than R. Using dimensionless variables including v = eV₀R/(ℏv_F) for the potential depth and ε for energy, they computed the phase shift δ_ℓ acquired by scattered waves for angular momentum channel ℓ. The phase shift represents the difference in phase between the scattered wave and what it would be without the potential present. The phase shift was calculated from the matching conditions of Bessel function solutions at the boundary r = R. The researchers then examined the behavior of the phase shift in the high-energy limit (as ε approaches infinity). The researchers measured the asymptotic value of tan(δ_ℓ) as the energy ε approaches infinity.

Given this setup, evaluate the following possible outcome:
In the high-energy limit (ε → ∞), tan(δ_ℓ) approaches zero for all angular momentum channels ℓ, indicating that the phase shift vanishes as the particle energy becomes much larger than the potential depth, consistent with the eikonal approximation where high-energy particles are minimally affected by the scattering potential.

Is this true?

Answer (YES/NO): NO